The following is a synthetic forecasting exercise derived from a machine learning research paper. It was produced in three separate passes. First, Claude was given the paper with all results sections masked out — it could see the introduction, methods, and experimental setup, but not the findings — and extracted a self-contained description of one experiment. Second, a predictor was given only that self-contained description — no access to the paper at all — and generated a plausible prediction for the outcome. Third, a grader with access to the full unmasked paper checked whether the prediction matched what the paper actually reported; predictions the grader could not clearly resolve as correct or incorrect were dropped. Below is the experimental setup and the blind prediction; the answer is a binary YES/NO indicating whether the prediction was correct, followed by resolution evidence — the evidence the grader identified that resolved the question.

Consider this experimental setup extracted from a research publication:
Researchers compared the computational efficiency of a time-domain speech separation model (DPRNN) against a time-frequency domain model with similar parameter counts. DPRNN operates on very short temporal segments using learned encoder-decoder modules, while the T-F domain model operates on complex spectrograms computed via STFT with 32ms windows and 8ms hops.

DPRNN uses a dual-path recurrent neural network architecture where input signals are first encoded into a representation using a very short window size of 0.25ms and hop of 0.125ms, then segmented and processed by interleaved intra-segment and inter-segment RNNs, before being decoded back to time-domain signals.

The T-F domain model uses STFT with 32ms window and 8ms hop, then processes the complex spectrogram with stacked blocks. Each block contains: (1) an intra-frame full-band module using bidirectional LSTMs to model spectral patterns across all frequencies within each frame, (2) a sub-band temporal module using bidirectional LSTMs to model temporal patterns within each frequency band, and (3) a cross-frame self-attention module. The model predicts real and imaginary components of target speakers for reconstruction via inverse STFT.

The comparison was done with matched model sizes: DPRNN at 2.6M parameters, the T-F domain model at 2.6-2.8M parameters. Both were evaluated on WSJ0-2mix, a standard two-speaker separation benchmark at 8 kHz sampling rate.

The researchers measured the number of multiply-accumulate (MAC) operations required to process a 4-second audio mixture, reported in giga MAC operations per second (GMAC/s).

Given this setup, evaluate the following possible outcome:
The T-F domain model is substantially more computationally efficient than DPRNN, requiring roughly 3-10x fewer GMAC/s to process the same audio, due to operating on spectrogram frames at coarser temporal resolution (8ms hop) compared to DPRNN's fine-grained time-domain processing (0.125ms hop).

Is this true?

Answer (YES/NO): NO